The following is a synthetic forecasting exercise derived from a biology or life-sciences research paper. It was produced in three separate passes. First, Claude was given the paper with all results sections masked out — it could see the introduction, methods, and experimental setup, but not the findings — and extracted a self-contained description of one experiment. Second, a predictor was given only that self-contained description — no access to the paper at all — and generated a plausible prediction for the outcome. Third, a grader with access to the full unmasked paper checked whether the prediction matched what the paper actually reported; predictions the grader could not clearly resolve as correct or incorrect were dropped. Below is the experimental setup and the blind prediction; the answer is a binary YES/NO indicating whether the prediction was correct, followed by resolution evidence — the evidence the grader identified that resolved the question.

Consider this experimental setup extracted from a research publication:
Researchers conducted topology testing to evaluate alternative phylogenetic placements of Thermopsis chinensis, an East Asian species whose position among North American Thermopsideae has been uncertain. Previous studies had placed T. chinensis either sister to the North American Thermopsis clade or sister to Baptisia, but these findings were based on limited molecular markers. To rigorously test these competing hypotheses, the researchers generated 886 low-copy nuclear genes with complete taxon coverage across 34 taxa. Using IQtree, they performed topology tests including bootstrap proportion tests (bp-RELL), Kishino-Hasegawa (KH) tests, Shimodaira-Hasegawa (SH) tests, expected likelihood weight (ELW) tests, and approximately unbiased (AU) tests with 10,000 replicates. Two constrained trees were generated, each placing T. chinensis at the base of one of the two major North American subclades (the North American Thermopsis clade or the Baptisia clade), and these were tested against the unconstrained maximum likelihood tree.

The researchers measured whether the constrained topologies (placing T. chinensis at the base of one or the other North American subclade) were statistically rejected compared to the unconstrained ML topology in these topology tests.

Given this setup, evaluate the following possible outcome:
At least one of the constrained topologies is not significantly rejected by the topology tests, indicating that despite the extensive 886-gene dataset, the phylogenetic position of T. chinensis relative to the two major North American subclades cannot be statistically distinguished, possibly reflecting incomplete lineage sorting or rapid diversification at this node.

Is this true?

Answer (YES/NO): NO